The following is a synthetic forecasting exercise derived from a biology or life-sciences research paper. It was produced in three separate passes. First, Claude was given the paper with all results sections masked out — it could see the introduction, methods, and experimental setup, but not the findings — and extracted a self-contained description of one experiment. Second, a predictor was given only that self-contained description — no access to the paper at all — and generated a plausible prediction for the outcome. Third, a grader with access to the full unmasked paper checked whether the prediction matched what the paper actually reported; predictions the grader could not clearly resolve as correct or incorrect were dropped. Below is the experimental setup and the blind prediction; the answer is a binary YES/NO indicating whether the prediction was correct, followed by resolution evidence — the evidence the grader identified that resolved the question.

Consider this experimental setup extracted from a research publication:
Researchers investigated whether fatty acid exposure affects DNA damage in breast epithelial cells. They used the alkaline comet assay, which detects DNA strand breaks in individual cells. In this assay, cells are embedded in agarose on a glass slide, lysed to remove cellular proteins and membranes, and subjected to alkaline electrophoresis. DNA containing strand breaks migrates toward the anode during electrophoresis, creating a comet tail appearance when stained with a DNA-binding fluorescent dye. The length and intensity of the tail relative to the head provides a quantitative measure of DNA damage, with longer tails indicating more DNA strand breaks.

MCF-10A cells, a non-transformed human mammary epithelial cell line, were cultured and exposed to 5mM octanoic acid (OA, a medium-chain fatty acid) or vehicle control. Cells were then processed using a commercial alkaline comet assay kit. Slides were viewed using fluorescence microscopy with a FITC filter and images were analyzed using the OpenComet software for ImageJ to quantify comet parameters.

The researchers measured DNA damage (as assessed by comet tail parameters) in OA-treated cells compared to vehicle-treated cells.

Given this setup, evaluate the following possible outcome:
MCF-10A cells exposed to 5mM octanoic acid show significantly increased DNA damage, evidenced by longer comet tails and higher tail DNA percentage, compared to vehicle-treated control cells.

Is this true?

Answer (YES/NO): YES